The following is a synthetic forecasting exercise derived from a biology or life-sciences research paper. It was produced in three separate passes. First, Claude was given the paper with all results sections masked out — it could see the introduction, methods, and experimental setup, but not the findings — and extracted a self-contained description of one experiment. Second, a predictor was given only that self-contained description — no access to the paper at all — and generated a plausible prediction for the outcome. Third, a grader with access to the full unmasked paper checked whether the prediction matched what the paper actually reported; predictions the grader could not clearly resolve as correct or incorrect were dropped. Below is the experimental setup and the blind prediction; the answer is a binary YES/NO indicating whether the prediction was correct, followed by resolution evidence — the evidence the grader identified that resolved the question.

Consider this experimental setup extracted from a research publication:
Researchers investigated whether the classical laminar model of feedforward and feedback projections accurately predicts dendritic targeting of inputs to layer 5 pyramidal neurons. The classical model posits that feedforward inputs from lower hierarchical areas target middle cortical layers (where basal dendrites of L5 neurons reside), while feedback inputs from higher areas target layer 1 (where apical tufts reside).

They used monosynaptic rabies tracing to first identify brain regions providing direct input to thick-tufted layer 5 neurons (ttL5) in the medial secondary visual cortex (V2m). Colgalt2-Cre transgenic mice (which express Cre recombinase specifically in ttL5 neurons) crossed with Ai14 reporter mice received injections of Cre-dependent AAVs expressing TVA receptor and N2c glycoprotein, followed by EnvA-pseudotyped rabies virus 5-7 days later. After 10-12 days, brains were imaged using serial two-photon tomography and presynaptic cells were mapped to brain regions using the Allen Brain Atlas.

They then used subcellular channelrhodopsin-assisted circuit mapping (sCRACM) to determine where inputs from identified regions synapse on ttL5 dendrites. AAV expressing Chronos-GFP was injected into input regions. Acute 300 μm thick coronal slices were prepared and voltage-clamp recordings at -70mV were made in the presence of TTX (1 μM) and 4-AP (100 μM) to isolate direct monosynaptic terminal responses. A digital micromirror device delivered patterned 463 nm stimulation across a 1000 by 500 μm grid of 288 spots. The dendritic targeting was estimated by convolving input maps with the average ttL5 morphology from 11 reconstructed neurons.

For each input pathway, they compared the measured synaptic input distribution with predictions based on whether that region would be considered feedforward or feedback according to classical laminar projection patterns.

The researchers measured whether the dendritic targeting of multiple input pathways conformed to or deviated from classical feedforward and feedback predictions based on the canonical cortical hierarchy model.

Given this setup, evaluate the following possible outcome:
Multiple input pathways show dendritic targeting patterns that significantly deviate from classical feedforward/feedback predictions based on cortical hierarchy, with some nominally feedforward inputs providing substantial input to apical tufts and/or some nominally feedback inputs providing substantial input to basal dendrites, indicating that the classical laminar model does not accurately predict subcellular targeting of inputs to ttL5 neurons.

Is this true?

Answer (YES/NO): YES